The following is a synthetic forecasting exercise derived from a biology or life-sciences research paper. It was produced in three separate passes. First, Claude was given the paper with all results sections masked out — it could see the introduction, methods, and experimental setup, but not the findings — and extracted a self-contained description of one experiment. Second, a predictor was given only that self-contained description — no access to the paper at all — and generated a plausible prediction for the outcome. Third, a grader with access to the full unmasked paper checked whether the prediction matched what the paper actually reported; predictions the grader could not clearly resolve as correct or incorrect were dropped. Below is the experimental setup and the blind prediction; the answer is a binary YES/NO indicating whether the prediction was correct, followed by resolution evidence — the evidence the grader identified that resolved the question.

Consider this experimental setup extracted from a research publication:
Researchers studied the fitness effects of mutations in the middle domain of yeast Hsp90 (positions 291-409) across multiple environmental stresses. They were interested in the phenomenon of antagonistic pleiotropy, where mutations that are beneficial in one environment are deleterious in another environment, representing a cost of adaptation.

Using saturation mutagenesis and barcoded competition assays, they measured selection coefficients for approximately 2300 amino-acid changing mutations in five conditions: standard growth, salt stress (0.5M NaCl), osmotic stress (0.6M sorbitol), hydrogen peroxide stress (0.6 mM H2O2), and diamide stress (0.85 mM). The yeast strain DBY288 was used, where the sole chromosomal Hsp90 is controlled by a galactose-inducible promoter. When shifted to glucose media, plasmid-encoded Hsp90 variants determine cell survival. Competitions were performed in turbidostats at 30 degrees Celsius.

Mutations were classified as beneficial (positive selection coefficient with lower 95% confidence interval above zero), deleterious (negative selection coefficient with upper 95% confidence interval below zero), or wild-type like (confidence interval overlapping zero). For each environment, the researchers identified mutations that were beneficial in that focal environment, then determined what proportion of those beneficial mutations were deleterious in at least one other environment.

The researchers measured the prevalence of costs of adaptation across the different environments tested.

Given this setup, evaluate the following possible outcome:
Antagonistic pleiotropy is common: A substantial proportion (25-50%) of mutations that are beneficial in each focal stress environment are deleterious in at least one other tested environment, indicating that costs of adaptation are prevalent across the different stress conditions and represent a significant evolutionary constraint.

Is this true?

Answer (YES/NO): NO